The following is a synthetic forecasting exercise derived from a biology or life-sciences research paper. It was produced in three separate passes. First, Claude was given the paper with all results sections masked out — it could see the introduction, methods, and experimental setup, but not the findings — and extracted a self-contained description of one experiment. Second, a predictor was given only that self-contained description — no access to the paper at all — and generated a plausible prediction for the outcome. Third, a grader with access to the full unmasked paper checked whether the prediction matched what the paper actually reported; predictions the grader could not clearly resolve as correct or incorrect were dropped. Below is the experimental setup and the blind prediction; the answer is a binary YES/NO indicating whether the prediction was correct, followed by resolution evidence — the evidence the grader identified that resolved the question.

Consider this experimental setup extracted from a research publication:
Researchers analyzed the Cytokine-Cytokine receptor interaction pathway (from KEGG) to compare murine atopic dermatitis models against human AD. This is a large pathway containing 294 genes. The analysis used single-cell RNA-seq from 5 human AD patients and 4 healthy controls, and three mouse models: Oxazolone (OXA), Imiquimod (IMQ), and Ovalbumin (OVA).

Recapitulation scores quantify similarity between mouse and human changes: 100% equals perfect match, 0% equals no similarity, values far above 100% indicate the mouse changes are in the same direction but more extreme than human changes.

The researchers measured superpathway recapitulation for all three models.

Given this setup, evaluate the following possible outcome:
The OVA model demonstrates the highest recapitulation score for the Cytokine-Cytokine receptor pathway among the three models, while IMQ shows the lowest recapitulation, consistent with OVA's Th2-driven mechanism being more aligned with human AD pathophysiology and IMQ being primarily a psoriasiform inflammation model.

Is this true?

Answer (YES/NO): NO